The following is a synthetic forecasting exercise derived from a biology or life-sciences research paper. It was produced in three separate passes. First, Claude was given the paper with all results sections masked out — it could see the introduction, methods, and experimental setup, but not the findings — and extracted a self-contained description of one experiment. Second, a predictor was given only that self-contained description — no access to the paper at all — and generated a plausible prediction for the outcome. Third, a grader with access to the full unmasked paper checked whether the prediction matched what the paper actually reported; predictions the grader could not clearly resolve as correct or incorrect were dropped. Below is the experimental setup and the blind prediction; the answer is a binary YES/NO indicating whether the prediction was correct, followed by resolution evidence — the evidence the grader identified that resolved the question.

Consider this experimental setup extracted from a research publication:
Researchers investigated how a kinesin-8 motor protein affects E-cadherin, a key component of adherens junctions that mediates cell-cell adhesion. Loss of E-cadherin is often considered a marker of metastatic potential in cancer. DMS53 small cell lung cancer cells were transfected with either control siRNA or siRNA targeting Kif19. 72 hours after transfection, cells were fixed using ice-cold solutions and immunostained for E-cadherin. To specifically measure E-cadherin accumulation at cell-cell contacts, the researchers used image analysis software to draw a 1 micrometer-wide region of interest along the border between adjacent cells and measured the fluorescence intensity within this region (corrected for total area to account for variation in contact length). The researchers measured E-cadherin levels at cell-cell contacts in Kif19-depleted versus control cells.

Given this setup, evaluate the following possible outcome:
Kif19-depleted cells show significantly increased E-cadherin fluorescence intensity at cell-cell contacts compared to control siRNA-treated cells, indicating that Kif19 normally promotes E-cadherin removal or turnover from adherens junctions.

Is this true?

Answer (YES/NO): YES